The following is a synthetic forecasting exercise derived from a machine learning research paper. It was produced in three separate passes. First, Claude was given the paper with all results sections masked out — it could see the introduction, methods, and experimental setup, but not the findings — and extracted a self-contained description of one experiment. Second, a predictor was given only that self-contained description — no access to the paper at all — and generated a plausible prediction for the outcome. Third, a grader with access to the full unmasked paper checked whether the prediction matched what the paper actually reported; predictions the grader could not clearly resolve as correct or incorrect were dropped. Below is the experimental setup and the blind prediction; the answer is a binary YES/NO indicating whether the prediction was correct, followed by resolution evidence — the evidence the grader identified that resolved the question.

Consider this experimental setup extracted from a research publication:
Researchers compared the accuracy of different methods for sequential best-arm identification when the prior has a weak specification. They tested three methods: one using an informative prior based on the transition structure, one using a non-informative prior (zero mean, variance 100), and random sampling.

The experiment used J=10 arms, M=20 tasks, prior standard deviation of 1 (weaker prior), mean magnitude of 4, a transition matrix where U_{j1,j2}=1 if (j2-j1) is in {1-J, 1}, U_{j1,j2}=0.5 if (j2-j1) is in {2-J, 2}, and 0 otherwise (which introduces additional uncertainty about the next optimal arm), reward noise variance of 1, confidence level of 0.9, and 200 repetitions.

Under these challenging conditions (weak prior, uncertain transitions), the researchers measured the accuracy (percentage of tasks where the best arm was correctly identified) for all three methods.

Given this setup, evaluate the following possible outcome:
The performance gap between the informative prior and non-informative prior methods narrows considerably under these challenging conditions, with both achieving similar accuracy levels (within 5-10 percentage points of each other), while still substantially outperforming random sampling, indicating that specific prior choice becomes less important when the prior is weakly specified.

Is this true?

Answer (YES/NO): NO